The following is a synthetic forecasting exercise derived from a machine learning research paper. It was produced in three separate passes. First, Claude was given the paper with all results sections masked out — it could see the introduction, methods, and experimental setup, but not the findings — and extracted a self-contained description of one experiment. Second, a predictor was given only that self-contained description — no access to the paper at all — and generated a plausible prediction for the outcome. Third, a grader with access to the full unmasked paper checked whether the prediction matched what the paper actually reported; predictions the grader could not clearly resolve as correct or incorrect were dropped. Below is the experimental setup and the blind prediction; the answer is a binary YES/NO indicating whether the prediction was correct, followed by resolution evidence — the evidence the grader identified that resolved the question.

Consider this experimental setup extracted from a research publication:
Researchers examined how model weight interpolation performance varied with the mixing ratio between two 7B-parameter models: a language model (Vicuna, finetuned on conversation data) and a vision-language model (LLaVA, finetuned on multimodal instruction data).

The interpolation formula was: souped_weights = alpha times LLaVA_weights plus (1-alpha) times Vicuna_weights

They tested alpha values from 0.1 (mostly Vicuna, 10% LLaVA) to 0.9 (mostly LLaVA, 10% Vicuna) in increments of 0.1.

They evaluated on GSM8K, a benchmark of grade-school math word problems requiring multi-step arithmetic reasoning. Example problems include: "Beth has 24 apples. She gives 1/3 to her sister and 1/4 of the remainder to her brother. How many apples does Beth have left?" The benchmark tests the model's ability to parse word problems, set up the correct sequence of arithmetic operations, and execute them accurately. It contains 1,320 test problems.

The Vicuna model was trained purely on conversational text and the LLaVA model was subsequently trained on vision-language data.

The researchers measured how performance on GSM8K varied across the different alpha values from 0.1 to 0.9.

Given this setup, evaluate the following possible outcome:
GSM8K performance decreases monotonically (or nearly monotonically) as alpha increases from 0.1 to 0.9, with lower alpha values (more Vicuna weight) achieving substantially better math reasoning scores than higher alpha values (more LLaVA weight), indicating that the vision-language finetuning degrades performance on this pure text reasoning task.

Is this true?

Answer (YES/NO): NO